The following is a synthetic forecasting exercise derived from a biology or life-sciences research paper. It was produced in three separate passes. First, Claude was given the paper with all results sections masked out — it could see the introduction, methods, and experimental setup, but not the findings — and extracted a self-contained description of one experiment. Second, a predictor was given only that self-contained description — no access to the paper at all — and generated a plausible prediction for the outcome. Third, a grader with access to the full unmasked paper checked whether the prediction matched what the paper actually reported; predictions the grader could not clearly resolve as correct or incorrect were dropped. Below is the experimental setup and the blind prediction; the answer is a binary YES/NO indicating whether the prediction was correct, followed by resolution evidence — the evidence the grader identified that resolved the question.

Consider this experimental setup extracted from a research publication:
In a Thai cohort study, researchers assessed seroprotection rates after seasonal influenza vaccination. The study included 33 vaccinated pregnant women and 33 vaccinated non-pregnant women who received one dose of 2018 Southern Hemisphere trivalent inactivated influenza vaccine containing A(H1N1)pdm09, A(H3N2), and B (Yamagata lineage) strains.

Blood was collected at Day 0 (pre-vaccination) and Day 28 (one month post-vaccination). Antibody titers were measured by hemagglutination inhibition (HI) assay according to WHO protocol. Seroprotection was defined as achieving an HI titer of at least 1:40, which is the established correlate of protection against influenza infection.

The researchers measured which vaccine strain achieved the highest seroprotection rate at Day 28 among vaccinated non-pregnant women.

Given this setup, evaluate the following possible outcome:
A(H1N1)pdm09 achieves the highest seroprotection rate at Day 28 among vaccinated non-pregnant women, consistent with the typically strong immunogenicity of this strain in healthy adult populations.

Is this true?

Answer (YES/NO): NO